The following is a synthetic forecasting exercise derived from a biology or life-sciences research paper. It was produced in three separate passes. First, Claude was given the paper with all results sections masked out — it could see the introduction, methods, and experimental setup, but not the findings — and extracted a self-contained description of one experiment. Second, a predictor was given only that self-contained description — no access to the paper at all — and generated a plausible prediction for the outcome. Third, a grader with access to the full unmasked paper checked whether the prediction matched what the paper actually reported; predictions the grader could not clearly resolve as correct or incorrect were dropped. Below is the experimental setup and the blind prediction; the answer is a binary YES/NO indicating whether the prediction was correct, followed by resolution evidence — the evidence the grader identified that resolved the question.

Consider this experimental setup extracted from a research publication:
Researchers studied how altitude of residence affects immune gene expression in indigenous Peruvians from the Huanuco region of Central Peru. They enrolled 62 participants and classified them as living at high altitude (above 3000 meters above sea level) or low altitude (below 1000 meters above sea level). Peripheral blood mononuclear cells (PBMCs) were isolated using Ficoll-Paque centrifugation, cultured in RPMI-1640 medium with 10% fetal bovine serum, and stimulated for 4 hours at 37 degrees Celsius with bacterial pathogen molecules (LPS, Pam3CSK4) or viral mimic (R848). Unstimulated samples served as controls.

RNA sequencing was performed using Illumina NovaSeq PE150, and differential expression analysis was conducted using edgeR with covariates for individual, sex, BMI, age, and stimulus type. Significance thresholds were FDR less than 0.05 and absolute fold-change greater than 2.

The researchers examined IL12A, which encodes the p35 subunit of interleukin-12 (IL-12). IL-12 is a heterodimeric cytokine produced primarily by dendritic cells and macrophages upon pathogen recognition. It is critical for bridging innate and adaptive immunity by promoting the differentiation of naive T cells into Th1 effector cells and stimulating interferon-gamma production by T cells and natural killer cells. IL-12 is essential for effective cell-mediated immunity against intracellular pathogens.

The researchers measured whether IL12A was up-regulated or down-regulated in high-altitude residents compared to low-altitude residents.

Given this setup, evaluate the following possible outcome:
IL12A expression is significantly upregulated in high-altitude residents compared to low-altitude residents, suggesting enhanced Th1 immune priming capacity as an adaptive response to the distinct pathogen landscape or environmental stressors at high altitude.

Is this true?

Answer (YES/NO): NO